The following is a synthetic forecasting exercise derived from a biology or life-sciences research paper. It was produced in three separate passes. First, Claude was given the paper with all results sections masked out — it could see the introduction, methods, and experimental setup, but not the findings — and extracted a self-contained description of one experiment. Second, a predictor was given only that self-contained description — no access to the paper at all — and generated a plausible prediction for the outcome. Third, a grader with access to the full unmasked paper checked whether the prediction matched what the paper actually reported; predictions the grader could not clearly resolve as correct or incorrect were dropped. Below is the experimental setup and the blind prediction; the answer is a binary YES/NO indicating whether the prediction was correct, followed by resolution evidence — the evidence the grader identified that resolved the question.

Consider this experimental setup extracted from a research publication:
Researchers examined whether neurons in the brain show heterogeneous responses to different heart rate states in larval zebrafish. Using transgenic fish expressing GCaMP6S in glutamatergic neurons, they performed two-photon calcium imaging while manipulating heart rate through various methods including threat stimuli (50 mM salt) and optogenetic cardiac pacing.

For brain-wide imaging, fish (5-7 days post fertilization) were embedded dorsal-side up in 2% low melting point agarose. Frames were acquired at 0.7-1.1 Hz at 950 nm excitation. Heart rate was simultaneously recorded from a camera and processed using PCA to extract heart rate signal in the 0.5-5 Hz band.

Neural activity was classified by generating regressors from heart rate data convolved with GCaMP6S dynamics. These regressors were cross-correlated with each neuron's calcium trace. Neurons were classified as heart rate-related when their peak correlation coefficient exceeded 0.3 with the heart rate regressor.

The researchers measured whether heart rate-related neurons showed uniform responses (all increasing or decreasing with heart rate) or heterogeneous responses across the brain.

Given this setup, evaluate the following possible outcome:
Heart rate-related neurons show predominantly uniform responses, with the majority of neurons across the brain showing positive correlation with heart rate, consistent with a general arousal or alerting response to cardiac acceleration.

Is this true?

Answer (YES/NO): NO